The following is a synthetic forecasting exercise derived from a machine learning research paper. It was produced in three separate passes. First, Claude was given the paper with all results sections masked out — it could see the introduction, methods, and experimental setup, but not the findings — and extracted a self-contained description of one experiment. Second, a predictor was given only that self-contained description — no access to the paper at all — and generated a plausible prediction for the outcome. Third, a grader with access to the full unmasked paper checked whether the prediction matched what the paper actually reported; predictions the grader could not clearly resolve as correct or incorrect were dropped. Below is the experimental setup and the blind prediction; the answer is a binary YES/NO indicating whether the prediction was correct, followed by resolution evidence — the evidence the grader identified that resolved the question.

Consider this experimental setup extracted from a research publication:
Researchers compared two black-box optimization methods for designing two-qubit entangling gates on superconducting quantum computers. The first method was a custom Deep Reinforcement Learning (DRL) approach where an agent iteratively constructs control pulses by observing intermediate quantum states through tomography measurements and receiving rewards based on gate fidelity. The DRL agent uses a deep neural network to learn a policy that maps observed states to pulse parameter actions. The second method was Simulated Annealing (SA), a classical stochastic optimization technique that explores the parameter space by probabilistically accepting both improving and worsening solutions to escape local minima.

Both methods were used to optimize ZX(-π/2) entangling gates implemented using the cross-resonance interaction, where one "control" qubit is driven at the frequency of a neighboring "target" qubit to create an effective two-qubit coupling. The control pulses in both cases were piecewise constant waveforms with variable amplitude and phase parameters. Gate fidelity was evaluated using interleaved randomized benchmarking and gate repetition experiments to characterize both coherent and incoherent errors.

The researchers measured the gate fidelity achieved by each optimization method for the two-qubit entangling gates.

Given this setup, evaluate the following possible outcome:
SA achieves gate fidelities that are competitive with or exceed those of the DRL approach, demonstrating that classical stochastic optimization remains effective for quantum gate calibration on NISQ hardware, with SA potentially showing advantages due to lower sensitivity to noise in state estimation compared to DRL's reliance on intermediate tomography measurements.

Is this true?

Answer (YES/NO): NO